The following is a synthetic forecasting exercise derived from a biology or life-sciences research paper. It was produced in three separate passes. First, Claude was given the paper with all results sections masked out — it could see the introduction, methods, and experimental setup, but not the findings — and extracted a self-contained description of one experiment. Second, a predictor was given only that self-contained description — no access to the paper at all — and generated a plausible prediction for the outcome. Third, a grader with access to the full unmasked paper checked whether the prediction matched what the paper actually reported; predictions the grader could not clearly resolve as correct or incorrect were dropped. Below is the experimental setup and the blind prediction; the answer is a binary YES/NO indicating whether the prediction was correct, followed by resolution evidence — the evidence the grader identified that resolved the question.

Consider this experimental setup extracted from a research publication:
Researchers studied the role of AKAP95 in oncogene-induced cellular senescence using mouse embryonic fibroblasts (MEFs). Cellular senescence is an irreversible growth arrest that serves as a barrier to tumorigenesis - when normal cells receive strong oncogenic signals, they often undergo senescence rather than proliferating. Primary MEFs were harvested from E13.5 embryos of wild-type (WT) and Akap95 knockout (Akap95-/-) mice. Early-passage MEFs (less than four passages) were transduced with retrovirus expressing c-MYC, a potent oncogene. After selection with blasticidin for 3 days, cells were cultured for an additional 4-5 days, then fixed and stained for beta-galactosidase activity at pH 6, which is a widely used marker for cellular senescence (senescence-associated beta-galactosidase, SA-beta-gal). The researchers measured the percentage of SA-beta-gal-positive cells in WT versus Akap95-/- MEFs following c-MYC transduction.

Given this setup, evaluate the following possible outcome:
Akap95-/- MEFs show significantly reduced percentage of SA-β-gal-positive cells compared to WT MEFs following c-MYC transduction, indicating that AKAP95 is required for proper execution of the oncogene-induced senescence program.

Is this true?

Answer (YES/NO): NO